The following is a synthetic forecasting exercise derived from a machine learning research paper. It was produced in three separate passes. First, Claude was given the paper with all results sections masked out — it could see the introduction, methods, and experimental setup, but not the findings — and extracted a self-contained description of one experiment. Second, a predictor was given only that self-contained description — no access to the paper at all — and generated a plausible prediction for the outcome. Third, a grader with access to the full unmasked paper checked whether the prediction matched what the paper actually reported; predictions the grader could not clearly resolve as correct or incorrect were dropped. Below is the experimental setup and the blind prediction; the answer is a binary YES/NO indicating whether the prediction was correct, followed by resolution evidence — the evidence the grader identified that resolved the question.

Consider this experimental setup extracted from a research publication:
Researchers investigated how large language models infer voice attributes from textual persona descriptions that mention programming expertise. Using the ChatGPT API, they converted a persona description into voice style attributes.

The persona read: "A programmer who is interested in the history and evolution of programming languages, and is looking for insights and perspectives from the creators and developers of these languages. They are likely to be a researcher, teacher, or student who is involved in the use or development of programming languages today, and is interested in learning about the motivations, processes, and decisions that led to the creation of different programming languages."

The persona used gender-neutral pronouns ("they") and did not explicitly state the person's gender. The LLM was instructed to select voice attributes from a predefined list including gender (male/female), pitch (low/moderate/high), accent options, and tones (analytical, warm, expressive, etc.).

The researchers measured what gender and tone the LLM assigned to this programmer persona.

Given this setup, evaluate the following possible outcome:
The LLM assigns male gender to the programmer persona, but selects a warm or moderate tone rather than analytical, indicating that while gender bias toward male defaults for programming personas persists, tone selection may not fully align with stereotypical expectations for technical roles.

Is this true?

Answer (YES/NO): NO